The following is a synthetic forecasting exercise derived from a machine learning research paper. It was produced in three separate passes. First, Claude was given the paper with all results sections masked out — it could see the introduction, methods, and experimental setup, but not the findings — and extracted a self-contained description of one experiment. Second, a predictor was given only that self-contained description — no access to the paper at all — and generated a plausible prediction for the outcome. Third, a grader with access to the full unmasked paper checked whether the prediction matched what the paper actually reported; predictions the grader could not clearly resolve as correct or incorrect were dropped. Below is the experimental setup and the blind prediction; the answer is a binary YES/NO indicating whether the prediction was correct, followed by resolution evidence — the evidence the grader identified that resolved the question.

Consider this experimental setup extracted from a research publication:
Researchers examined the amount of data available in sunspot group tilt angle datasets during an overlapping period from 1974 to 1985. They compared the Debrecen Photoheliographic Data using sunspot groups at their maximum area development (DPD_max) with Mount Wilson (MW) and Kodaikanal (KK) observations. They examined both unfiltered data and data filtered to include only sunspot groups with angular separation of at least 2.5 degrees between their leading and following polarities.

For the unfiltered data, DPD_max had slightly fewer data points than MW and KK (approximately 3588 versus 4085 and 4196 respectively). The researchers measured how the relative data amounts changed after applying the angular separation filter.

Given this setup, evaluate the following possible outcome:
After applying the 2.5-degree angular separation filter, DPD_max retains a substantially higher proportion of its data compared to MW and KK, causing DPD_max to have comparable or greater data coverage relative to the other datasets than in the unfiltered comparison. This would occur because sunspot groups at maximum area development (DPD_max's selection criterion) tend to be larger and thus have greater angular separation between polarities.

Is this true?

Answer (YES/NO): YES